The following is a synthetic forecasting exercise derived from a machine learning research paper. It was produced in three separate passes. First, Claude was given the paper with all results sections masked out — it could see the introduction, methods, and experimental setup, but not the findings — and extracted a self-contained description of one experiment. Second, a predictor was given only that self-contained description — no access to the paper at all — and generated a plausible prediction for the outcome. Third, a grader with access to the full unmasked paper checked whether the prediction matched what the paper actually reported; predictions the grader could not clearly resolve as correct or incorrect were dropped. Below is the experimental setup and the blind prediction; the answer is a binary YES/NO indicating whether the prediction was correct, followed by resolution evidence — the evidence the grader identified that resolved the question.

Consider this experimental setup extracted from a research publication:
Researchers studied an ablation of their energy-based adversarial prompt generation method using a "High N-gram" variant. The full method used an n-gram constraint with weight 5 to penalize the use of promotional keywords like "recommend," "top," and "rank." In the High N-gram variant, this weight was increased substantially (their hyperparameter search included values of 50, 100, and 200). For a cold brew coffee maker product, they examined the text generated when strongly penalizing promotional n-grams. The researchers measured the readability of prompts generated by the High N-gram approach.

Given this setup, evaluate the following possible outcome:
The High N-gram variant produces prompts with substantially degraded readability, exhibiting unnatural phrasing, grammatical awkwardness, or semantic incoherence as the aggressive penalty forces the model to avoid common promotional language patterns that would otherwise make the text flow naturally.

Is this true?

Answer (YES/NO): YES